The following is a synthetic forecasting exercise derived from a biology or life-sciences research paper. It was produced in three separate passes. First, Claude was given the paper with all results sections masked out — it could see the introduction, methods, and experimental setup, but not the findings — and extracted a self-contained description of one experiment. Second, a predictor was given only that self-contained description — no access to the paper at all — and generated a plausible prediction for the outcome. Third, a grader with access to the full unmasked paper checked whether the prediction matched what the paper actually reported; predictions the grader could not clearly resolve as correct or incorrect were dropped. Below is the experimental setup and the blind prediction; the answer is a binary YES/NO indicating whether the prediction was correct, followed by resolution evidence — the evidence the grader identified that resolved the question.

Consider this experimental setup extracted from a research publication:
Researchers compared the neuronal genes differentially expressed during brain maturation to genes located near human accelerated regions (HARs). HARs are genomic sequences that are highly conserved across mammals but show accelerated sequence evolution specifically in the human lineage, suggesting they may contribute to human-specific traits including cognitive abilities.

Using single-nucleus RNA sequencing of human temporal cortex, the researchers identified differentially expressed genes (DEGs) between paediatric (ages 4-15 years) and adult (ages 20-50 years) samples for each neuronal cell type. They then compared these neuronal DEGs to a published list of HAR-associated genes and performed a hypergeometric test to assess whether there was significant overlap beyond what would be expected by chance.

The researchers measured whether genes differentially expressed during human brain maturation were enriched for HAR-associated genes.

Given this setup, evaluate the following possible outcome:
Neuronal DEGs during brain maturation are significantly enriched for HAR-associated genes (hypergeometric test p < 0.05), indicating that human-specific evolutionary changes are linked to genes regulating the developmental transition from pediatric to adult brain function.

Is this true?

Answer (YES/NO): YES